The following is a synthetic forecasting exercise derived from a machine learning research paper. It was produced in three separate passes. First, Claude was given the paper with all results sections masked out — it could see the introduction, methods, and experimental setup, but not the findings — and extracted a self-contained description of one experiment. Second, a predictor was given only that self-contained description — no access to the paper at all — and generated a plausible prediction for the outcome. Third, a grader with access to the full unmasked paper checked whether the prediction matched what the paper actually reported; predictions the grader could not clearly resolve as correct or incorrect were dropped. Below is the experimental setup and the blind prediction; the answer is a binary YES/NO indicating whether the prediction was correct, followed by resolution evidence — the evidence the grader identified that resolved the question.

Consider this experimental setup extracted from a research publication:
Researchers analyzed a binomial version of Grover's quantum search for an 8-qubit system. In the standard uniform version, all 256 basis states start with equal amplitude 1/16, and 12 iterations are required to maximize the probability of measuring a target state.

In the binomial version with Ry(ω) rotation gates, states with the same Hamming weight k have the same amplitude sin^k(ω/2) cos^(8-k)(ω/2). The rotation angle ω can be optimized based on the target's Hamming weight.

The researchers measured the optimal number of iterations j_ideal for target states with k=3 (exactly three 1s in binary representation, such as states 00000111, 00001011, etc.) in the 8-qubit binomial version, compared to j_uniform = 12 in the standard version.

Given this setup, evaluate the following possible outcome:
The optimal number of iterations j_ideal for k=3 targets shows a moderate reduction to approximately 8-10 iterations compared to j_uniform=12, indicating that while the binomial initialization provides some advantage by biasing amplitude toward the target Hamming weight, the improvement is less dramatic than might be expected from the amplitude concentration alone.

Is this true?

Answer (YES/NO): NO